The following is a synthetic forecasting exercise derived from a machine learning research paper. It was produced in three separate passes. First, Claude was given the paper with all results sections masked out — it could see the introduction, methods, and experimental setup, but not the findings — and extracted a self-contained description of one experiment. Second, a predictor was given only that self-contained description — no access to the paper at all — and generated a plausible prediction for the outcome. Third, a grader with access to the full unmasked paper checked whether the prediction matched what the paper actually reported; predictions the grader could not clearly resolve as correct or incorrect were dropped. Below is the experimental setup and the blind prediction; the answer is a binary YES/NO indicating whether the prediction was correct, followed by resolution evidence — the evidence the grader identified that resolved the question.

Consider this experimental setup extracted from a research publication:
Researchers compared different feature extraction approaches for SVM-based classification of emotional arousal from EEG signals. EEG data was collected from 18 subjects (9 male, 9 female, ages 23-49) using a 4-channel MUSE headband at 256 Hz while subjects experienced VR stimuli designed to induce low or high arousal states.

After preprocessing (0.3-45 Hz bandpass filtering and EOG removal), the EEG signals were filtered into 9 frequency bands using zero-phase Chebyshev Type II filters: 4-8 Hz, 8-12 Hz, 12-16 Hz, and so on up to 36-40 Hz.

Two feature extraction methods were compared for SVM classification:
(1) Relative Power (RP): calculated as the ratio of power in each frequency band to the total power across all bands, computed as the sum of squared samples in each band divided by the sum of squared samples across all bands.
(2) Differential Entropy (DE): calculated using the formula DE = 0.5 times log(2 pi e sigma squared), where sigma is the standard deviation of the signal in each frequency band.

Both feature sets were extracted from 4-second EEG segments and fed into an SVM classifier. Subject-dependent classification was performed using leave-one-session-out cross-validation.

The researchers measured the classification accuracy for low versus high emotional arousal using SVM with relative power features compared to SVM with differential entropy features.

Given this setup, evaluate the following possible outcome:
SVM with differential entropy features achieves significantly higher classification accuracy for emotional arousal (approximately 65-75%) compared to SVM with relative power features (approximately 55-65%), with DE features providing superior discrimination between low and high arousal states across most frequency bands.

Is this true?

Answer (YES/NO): NO